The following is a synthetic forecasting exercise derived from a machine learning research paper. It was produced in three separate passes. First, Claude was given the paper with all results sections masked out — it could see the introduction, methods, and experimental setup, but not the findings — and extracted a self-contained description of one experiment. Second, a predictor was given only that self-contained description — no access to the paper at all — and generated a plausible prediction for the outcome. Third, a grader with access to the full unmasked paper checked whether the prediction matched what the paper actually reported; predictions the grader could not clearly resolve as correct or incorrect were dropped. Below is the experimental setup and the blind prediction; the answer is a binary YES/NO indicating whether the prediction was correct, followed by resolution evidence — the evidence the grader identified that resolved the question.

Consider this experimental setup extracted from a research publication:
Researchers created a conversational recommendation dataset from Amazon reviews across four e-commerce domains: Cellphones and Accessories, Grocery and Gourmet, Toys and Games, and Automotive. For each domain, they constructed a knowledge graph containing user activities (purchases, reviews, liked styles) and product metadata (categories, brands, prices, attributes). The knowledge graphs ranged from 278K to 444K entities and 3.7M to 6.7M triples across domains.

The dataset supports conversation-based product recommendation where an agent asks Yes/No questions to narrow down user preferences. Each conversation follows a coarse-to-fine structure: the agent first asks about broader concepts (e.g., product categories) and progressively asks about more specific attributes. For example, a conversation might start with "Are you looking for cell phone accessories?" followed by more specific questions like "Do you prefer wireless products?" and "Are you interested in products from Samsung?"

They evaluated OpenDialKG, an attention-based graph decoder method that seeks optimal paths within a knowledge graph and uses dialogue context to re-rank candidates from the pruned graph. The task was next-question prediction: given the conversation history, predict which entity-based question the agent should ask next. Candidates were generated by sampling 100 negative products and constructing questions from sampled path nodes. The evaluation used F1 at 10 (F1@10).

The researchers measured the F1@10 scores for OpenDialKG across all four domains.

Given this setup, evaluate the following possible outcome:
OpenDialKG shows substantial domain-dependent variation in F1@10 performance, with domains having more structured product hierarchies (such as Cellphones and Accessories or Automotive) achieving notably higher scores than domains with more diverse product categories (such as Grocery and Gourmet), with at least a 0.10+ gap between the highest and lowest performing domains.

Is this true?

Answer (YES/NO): NO